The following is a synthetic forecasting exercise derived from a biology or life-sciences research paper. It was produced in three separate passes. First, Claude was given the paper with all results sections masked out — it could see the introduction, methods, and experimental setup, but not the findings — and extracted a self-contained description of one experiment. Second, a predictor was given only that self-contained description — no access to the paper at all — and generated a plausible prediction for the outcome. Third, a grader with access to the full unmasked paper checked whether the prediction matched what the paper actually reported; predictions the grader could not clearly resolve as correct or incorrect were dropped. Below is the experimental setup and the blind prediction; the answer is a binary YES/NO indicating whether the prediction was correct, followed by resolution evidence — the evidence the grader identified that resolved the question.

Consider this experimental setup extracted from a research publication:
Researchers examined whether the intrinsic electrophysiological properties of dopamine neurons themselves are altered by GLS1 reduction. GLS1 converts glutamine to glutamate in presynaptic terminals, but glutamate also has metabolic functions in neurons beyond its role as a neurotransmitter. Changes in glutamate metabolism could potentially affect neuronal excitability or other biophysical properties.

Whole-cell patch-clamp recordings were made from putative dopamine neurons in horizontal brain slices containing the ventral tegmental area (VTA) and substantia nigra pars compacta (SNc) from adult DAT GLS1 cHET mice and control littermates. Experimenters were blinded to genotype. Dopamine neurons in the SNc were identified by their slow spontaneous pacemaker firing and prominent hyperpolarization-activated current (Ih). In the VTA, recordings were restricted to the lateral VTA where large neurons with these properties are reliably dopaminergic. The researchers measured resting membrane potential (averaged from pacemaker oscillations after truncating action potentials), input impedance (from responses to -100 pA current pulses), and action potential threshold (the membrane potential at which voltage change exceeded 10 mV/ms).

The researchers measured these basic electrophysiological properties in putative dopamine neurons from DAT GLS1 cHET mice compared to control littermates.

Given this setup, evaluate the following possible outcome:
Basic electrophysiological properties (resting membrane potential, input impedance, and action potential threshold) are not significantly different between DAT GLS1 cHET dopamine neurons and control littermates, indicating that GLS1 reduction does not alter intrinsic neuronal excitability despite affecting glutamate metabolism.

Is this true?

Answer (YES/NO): YES